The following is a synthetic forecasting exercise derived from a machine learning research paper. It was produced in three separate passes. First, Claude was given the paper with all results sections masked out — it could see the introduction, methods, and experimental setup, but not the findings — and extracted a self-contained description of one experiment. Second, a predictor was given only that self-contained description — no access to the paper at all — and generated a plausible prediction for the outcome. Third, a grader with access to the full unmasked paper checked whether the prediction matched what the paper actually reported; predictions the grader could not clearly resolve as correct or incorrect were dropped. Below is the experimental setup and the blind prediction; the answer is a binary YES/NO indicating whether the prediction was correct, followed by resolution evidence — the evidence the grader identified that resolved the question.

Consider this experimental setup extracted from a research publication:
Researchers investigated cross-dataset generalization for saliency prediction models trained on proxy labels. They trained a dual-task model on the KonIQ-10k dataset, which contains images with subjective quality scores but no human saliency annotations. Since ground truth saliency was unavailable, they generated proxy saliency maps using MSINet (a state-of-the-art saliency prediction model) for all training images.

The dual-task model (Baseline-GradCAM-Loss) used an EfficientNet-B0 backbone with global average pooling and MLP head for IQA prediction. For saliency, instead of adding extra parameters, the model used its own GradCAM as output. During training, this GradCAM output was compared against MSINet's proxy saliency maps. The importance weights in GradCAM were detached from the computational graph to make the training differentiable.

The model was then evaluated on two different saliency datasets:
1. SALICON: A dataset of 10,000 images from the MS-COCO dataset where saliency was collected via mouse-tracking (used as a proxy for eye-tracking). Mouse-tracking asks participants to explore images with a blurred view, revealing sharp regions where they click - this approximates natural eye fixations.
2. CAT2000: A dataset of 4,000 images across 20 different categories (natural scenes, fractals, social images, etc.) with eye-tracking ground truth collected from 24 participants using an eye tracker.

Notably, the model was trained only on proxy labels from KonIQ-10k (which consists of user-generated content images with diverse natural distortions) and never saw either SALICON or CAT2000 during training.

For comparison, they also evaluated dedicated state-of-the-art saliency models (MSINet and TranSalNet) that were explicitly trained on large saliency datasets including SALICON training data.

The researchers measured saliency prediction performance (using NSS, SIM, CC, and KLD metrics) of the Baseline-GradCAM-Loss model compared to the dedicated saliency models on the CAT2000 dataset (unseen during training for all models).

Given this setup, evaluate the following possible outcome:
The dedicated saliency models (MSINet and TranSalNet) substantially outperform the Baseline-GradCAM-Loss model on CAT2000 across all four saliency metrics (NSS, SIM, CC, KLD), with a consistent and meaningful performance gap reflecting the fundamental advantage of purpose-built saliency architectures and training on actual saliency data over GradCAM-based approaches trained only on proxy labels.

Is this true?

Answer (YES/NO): NO